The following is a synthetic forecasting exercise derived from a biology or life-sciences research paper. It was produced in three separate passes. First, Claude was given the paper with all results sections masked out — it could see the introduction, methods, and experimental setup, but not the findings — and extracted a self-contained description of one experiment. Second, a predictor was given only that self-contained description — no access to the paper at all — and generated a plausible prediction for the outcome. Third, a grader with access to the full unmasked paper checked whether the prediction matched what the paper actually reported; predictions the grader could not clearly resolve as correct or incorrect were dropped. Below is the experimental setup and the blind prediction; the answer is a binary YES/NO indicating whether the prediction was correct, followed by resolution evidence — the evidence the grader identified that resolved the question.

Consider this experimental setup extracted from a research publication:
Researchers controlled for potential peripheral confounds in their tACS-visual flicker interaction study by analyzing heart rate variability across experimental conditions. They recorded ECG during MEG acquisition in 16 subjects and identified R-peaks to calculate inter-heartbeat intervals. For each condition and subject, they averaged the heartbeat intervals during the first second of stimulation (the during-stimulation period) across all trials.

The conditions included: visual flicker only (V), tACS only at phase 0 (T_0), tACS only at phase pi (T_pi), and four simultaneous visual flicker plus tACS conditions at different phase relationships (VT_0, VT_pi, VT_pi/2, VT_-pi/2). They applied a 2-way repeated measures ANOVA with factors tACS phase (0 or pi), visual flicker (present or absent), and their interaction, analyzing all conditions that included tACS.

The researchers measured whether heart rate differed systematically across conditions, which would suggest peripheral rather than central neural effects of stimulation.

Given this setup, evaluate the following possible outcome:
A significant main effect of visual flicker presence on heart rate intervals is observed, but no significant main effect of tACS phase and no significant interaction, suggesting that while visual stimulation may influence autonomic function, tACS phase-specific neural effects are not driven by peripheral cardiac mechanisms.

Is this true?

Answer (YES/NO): NO